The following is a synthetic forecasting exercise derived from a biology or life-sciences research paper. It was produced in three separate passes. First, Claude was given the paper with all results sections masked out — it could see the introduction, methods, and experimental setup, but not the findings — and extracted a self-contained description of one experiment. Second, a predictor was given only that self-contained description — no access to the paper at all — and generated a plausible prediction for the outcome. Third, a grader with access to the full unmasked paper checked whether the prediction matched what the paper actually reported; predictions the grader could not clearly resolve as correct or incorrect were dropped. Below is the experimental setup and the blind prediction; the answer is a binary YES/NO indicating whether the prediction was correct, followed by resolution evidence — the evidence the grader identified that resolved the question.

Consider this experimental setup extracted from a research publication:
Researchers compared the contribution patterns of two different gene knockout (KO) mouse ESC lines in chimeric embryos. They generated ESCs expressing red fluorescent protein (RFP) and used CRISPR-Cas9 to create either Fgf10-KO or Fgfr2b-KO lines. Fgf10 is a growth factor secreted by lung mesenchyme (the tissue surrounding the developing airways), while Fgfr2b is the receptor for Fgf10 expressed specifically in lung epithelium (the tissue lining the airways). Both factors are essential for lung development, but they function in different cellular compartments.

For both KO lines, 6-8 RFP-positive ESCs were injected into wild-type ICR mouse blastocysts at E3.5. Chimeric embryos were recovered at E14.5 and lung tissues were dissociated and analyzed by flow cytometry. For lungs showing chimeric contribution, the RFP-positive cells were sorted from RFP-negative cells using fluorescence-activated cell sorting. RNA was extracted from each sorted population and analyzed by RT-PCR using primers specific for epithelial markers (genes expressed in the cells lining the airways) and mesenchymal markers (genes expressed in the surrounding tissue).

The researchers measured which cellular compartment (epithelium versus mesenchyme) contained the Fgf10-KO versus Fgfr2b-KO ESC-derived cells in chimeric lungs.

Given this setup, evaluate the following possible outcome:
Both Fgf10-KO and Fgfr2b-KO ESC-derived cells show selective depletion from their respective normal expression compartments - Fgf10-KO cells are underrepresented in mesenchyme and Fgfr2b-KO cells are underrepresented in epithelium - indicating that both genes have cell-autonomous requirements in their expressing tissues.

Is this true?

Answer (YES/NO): NO